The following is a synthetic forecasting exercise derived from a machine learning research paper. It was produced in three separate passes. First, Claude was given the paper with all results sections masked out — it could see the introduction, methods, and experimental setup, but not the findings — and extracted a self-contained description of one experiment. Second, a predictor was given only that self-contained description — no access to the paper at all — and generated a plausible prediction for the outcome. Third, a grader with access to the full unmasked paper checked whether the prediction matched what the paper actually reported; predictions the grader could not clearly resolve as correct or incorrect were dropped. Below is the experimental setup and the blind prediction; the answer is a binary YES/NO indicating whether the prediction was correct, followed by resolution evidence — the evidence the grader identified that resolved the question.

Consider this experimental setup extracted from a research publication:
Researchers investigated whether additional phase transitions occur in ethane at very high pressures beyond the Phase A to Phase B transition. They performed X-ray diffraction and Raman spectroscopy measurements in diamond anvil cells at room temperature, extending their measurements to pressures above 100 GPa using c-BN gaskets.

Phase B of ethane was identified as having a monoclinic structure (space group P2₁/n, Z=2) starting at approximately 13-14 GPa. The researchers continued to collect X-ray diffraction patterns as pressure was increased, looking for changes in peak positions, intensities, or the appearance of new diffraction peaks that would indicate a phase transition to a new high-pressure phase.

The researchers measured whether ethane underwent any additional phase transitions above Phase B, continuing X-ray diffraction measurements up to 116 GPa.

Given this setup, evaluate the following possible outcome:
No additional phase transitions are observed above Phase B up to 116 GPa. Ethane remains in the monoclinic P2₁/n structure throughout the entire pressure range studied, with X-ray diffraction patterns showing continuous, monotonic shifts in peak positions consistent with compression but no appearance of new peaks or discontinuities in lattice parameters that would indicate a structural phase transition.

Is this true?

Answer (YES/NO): YES